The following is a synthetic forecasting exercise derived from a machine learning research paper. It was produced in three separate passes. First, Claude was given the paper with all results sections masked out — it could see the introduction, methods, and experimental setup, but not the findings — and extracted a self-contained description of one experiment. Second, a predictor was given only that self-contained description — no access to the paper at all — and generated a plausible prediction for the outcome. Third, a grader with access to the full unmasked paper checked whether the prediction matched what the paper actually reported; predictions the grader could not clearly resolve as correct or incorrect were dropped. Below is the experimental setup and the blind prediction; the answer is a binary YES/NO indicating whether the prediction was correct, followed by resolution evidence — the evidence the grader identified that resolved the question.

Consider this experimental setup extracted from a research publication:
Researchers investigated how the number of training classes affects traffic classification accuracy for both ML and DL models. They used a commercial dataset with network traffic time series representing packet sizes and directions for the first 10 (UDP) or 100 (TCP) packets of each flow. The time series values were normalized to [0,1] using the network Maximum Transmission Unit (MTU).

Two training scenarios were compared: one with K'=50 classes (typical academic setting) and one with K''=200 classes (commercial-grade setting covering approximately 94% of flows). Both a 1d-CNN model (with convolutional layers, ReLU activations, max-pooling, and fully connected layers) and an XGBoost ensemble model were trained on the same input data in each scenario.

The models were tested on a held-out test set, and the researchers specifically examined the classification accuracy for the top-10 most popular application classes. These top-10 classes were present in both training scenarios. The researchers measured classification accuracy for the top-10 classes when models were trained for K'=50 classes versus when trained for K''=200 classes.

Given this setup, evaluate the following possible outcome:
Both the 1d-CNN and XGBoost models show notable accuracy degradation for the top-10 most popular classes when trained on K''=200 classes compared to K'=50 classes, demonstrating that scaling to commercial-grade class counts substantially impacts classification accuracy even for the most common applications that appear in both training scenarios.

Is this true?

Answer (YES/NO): YES